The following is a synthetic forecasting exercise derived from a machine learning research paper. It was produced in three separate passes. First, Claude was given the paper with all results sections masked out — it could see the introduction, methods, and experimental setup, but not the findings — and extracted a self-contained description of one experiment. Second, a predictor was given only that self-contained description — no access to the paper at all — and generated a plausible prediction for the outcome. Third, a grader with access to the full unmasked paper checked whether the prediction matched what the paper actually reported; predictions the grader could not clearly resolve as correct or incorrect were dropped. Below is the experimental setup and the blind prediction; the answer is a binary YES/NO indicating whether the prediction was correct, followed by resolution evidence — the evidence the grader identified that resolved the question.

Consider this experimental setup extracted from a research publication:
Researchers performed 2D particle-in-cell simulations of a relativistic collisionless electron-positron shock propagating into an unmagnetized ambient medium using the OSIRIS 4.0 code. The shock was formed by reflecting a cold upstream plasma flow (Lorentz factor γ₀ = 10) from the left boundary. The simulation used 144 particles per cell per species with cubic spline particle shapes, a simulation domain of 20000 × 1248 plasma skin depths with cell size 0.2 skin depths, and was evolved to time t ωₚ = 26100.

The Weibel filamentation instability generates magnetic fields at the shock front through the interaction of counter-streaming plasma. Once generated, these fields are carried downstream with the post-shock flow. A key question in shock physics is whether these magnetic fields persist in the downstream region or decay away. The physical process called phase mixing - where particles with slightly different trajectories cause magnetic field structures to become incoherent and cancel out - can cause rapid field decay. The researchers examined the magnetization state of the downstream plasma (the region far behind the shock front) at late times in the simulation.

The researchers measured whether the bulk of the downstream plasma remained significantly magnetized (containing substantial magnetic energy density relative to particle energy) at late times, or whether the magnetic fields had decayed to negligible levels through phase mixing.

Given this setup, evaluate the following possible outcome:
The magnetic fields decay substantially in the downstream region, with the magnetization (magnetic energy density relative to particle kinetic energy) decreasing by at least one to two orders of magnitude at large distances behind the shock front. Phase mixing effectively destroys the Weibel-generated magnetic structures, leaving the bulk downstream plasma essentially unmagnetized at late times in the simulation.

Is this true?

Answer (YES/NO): NO